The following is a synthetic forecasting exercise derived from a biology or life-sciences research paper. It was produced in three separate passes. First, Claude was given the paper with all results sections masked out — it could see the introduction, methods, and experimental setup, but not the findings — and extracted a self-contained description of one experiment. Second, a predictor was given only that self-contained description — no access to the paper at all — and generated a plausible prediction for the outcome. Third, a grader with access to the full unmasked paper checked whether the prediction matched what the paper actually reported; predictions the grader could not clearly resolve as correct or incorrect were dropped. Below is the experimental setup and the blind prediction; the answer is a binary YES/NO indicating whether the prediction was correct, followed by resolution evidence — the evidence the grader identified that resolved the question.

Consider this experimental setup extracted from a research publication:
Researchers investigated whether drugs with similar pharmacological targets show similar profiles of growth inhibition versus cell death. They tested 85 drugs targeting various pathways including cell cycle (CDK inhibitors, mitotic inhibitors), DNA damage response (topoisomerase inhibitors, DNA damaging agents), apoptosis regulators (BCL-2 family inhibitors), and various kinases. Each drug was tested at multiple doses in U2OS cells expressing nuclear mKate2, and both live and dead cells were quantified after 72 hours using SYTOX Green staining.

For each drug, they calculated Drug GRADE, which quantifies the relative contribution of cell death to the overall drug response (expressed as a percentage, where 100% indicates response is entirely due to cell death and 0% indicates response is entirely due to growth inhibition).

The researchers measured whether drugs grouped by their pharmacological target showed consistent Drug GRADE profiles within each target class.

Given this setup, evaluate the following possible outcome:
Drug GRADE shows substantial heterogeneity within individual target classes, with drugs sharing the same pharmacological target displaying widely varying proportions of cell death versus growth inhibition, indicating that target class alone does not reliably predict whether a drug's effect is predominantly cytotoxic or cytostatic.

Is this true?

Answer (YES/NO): NO